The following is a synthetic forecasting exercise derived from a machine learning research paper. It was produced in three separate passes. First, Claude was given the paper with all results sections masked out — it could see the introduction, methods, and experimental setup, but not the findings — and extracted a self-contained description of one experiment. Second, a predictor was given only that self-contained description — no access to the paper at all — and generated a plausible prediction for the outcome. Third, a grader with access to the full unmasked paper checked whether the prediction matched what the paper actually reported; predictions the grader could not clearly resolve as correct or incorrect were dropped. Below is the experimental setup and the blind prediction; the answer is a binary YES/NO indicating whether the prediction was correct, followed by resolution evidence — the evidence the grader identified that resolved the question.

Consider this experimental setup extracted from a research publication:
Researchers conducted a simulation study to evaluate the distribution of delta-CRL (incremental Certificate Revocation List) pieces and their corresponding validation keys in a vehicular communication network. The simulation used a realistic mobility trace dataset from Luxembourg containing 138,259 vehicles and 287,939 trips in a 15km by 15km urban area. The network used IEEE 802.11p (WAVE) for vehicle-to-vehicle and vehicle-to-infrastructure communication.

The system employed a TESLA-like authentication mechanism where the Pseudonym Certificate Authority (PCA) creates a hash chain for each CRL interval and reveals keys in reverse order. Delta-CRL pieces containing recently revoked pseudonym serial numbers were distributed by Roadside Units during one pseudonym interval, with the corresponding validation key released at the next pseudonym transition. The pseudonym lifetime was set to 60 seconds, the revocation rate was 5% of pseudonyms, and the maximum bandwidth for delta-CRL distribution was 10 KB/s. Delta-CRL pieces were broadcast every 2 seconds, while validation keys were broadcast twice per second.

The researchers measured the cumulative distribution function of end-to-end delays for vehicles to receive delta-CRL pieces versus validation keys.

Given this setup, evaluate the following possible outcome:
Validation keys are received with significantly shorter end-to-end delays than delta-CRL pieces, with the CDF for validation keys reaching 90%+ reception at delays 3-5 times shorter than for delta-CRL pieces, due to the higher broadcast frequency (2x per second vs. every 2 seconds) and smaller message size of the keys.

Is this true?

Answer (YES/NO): NO